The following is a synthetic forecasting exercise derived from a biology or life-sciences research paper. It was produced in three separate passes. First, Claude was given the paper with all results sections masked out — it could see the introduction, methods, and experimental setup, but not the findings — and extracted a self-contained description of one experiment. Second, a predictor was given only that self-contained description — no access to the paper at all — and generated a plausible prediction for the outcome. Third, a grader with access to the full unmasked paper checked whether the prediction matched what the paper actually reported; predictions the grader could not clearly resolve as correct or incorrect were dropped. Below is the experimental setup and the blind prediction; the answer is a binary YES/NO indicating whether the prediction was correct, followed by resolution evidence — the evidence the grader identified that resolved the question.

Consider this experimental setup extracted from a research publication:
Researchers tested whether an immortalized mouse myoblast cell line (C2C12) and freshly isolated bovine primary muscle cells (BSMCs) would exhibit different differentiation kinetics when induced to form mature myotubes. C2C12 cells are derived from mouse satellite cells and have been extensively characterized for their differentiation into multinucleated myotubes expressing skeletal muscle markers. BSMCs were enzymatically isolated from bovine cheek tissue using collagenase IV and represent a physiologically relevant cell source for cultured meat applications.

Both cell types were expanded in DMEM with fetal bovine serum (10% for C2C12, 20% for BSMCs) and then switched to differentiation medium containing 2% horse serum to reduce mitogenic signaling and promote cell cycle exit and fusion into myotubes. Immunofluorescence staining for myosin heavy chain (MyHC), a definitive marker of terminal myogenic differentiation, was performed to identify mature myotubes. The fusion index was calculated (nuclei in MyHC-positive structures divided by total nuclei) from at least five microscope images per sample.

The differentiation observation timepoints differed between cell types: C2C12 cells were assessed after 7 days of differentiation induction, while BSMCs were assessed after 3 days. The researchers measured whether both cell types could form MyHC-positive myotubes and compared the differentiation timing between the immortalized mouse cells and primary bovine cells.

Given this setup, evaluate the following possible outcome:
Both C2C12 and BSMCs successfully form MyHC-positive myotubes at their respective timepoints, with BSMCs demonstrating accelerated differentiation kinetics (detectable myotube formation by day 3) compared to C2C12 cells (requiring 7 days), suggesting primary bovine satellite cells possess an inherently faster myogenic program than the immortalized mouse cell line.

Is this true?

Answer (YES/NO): NO